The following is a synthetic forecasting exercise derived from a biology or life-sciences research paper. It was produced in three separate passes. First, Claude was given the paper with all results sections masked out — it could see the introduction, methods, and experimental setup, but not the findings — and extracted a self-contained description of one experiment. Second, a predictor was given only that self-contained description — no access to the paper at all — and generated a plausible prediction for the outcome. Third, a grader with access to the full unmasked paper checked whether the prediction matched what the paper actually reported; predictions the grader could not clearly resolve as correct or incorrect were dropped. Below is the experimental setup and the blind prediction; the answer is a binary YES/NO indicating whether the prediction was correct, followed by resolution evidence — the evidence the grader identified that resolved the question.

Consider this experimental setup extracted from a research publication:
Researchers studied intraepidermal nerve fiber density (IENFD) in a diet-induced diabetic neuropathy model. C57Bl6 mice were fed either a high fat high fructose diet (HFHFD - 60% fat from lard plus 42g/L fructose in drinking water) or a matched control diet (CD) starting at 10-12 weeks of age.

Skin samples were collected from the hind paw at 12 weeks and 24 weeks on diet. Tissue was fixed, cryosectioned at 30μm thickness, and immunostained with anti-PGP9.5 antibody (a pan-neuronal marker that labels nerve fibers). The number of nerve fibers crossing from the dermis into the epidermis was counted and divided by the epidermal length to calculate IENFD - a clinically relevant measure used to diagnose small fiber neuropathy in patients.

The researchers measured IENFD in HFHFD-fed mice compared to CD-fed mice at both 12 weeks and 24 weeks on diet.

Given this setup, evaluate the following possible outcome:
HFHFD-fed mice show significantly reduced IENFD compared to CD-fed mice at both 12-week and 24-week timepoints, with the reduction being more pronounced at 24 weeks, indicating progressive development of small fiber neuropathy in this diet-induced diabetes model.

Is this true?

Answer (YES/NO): NO